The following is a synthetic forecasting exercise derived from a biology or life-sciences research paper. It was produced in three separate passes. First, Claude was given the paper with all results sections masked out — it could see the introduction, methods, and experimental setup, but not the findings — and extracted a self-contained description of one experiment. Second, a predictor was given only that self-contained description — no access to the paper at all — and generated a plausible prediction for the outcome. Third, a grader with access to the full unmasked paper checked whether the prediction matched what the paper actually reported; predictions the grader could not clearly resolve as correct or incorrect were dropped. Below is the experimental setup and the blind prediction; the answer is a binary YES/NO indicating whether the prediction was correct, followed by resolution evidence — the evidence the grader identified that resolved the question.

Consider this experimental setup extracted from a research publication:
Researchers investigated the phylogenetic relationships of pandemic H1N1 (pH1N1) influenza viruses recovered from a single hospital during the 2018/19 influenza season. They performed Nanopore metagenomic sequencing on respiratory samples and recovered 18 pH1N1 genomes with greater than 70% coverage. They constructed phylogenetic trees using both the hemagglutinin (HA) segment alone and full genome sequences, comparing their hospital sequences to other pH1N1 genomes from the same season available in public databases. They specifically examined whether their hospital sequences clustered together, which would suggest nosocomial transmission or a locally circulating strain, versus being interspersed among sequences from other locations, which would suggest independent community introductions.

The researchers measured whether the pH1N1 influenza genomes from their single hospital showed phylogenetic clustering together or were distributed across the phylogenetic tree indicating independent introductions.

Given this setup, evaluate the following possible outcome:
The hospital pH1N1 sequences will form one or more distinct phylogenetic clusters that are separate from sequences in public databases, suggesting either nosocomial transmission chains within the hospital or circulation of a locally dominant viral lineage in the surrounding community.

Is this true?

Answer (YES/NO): NO